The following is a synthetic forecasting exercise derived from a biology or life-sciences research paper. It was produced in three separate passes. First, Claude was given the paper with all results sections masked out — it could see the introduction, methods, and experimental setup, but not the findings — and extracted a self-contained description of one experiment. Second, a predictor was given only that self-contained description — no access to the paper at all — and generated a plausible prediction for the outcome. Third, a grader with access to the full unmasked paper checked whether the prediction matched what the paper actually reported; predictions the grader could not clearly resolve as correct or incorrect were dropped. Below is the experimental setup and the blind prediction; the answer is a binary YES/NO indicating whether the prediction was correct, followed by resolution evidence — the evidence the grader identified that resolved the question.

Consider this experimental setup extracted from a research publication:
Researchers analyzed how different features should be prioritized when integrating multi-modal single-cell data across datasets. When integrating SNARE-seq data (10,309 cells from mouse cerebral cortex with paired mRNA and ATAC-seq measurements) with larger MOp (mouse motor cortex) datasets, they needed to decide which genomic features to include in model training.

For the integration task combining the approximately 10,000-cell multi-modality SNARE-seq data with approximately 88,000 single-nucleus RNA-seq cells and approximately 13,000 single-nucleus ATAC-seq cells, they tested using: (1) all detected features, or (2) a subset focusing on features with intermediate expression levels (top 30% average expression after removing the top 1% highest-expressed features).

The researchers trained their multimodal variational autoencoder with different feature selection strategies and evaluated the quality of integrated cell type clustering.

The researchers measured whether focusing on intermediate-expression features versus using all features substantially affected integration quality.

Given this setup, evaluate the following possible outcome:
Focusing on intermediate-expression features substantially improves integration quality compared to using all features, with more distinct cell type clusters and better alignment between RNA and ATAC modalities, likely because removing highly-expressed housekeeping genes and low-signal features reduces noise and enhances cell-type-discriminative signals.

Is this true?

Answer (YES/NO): NO